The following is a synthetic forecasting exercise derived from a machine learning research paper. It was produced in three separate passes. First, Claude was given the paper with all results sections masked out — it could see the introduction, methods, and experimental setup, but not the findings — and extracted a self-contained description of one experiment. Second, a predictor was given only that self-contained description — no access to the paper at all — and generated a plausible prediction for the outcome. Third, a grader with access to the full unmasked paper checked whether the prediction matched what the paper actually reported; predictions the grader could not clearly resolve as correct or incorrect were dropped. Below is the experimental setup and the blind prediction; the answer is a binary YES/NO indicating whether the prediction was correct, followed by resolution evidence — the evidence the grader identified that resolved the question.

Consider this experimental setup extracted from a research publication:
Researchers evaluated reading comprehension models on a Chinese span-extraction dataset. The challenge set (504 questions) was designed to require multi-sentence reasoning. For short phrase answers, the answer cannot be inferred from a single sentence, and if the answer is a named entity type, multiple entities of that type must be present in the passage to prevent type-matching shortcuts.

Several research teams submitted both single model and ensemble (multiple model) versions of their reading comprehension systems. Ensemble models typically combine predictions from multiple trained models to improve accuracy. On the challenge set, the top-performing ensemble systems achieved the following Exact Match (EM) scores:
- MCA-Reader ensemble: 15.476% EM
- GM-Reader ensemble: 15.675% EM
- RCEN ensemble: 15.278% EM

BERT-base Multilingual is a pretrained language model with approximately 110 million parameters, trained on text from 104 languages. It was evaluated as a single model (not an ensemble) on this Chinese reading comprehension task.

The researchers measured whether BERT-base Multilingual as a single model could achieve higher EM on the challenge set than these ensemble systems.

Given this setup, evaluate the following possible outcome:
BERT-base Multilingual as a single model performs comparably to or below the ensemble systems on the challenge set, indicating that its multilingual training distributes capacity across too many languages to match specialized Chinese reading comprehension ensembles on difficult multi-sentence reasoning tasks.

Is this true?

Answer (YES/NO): NO